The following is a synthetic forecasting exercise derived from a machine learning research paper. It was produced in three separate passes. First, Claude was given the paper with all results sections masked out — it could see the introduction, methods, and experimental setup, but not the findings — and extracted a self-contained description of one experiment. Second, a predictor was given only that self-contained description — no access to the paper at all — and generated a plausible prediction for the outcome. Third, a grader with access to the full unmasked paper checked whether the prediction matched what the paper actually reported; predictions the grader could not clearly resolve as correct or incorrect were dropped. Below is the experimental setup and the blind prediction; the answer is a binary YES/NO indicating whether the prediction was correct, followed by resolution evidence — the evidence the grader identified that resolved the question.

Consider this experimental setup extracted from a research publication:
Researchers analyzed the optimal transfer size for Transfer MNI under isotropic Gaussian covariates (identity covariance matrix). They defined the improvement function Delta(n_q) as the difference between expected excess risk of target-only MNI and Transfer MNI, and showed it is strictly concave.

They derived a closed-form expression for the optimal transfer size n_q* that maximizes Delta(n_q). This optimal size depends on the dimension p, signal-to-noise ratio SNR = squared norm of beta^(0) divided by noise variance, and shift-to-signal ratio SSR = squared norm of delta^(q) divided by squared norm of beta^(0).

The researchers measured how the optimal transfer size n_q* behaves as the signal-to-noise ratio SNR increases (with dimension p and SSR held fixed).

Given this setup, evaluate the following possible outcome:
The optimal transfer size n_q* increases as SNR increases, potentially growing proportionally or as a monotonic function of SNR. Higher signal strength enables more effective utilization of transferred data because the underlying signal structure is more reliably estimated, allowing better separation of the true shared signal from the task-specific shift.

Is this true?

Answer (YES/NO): YES